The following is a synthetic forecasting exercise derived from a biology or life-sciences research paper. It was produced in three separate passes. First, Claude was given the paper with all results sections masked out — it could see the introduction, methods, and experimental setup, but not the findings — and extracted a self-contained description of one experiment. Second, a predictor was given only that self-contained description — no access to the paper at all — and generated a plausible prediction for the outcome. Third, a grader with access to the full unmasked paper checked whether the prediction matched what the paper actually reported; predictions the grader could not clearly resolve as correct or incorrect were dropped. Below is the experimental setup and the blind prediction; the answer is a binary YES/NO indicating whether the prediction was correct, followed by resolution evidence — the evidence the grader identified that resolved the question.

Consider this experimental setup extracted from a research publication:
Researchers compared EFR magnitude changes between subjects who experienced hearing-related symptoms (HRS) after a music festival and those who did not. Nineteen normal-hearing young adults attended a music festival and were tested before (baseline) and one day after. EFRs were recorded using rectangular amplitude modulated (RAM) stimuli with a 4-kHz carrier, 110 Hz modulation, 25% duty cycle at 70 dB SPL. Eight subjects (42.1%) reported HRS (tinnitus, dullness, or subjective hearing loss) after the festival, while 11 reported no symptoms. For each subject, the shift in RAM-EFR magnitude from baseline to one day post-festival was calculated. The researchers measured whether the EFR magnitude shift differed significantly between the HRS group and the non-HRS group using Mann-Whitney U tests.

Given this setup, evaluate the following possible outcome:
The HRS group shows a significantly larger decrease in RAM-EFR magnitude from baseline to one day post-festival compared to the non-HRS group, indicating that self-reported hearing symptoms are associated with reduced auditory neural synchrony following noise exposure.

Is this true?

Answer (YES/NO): NO